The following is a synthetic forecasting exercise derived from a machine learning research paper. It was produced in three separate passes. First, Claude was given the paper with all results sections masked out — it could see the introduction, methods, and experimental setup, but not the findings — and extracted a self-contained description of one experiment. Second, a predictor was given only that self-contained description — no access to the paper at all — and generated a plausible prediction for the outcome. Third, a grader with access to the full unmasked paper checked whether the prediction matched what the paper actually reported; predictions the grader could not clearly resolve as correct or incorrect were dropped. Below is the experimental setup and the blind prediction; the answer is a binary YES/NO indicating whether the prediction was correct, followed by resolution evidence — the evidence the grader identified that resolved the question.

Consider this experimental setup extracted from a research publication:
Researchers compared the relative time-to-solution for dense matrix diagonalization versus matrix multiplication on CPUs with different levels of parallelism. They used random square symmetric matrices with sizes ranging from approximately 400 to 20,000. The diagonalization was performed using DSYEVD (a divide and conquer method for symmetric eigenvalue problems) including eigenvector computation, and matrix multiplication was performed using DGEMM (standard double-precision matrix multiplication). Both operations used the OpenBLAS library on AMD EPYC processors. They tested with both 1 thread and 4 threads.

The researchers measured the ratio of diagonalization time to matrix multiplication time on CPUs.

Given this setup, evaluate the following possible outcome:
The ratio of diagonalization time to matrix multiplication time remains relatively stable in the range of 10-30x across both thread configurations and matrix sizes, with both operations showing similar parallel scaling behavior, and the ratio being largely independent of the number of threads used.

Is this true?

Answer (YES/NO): NO